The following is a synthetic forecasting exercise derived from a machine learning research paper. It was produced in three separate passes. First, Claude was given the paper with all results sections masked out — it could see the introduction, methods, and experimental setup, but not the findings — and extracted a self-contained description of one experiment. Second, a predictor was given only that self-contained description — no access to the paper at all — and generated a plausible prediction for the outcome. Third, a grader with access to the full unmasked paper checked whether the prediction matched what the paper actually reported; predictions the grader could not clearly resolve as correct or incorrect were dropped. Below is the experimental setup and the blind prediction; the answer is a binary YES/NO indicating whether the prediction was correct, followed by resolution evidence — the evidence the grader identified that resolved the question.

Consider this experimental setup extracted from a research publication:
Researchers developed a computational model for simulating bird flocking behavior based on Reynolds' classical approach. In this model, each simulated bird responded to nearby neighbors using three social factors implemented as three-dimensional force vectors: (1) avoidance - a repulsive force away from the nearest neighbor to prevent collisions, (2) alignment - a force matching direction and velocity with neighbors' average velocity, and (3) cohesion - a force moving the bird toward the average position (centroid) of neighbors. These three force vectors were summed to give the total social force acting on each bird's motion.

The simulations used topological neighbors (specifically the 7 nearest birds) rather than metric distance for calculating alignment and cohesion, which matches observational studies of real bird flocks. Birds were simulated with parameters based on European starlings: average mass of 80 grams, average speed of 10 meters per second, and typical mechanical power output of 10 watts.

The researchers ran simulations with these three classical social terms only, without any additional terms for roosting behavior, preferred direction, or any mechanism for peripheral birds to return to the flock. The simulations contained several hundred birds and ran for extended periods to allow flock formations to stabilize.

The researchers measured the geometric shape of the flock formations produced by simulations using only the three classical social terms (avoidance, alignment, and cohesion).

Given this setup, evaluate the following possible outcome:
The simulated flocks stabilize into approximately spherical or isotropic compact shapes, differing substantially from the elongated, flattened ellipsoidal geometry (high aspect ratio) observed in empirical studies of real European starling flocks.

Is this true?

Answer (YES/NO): NO